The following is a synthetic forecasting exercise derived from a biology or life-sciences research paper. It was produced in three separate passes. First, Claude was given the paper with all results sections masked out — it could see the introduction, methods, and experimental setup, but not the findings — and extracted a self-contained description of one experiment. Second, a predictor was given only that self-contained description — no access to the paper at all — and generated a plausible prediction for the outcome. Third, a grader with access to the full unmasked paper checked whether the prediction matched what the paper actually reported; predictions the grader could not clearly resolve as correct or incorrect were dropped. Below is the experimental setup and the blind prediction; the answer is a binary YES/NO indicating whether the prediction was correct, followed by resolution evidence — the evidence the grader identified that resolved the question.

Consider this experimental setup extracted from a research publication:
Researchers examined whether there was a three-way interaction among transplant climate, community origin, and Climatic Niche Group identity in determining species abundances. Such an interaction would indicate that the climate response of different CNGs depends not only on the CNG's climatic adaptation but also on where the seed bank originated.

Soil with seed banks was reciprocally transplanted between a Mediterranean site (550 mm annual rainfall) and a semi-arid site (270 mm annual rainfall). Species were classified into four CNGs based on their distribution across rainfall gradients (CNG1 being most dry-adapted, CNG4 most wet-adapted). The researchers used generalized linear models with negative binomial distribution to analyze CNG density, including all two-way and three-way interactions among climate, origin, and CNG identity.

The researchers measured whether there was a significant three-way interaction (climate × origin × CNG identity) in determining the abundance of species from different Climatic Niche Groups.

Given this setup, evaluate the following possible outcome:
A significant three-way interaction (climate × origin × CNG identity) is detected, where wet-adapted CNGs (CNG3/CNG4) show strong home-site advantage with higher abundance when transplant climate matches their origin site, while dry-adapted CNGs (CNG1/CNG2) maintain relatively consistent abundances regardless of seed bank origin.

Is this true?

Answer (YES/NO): NO